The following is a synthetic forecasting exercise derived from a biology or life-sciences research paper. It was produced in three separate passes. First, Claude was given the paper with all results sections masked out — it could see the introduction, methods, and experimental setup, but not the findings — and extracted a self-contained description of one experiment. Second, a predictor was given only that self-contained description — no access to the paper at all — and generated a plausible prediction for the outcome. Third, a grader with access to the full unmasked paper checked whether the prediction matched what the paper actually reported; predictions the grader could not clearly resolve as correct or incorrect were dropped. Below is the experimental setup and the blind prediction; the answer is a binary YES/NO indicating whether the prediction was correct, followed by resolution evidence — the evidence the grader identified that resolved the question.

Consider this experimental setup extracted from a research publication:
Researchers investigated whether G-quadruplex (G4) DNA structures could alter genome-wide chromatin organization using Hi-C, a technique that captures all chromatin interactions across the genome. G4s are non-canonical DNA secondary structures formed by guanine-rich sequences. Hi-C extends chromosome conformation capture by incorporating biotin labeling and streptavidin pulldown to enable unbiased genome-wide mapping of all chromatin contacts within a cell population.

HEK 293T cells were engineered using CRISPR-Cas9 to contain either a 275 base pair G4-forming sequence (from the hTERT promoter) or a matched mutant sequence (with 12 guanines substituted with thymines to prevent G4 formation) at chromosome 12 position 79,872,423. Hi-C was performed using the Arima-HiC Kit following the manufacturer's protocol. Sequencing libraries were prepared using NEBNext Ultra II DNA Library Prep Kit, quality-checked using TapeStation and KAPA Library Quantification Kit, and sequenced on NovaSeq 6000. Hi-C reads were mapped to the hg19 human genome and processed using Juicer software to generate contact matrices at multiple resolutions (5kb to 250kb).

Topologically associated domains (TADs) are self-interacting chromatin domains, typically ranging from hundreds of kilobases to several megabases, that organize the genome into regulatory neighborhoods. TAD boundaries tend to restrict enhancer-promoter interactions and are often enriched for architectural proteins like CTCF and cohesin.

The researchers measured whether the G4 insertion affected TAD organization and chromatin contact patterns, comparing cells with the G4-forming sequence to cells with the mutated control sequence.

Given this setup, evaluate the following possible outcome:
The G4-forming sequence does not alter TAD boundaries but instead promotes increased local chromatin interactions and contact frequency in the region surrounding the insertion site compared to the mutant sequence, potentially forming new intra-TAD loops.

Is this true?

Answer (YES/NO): YES